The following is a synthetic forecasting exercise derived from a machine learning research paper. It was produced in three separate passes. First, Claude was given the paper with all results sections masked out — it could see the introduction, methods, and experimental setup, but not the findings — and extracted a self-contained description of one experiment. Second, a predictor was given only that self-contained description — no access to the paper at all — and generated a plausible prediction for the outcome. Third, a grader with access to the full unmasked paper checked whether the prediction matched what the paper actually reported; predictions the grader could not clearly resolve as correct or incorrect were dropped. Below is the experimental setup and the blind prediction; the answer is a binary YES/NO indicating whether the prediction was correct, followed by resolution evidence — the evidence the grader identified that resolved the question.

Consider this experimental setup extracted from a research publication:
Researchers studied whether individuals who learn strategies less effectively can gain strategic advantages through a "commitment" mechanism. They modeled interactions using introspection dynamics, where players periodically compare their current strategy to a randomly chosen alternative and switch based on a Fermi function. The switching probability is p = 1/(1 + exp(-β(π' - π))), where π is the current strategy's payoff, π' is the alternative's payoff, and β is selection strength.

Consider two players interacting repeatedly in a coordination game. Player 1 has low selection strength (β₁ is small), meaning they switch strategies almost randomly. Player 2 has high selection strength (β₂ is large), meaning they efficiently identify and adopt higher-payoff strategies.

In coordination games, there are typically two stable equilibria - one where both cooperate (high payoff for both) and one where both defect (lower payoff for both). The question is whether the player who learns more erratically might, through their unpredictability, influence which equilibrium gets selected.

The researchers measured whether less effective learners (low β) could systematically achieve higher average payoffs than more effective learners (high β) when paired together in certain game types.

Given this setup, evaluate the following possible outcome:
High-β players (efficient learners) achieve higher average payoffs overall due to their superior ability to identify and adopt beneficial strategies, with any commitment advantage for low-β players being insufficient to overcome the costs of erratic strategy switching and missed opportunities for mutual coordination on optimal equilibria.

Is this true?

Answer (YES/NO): NO